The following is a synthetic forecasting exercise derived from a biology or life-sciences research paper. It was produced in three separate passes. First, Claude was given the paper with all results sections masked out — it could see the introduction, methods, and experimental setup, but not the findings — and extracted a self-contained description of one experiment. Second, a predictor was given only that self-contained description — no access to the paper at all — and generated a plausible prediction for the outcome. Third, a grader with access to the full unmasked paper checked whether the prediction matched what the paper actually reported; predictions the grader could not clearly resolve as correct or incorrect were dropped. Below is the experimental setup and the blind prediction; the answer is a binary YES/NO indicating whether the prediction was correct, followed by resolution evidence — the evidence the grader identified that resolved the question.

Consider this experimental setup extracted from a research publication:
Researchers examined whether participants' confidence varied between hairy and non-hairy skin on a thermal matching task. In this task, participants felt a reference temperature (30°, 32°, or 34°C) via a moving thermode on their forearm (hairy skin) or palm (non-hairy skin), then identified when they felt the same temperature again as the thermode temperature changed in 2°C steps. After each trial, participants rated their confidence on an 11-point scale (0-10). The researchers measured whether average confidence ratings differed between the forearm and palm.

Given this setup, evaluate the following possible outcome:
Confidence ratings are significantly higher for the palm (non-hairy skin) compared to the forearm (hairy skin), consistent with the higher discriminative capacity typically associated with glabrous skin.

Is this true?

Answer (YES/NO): NO